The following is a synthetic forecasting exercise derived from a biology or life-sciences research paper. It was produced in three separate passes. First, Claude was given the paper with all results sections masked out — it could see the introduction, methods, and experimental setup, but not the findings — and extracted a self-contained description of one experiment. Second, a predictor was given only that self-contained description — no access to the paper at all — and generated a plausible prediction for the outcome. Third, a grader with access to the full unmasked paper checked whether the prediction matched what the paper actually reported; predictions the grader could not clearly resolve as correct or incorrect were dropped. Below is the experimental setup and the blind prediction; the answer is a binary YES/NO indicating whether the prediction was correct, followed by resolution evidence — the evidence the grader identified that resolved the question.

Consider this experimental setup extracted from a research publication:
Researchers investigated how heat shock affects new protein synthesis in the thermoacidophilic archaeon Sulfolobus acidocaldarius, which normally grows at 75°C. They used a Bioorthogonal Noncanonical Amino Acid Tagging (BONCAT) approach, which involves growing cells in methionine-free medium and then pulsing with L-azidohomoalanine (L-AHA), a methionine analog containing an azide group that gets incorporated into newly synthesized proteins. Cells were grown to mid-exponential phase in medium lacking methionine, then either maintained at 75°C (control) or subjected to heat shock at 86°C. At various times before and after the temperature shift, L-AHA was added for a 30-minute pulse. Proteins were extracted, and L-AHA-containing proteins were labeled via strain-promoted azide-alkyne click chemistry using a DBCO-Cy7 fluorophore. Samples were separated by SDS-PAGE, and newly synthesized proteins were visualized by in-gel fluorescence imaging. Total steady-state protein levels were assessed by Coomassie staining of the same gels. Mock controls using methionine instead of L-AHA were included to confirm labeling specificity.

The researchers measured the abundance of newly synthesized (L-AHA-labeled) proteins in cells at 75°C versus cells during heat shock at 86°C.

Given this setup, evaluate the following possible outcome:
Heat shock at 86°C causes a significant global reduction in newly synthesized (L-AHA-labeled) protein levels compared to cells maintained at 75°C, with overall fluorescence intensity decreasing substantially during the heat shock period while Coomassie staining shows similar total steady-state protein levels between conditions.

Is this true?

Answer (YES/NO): YES